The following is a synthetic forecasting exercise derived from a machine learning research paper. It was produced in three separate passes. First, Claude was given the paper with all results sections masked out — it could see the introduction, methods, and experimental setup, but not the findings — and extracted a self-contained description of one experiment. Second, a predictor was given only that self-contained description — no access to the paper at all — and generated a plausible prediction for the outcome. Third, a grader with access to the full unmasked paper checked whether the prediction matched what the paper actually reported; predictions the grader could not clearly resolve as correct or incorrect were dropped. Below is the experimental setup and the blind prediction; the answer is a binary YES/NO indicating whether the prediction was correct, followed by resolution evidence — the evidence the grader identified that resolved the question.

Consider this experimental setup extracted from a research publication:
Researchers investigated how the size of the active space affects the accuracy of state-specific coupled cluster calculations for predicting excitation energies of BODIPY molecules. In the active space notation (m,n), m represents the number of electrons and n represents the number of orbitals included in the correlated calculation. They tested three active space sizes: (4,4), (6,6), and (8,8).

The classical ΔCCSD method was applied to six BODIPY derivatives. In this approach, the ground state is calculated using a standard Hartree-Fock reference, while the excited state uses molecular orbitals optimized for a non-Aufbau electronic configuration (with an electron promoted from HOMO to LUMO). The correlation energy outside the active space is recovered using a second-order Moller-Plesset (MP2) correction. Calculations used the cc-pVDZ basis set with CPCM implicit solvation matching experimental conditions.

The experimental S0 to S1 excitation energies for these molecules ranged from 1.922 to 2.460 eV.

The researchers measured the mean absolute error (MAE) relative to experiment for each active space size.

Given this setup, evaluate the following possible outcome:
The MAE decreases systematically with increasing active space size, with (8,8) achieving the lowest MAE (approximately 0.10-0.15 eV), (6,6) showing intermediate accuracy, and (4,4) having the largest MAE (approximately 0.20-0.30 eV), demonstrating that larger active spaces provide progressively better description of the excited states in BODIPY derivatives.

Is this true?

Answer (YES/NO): NO